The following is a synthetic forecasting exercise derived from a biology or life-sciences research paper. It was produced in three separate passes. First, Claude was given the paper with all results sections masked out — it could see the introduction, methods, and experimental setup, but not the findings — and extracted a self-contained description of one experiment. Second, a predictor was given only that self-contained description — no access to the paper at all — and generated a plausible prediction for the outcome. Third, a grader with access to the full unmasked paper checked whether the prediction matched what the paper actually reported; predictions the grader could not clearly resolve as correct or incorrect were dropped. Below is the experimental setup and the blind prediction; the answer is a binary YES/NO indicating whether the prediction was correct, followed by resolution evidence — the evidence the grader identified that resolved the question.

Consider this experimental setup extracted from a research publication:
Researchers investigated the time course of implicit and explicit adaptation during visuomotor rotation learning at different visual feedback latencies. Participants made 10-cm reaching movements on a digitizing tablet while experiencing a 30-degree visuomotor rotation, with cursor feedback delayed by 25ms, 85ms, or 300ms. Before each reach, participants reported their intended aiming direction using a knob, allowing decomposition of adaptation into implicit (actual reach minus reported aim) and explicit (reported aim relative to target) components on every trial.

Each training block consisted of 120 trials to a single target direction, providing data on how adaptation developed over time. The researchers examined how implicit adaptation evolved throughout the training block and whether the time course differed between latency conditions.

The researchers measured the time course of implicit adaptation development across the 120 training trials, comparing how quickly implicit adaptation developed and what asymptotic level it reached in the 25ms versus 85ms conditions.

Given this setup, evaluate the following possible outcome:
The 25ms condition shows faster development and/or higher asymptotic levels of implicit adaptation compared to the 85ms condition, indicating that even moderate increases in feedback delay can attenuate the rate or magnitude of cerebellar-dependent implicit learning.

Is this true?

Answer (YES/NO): YES